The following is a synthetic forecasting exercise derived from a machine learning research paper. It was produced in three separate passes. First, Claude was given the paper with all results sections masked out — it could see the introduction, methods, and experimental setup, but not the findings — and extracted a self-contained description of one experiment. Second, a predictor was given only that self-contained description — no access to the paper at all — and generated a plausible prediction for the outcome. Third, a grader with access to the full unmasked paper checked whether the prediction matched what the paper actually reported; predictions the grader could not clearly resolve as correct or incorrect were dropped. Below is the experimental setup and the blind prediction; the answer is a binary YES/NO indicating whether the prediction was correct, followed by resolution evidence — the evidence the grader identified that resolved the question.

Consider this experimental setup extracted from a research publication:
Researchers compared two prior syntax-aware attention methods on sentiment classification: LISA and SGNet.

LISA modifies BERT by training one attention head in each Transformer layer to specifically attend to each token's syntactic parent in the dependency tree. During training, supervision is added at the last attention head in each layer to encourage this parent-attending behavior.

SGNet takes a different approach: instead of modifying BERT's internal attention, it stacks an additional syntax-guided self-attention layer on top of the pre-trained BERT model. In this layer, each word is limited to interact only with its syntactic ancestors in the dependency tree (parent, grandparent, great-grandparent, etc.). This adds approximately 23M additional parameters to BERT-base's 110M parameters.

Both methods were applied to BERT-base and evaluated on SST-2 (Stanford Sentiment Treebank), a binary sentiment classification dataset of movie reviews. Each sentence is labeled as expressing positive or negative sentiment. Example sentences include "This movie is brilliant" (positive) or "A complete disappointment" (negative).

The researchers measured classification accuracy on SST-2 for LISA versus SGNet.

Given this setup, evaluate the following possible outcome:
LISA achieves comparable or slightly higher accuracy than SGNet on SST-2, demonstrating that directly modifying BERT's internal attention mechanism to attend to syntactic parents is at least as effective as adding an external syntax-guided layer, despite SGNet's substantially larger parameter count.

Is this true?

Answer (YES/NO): NO